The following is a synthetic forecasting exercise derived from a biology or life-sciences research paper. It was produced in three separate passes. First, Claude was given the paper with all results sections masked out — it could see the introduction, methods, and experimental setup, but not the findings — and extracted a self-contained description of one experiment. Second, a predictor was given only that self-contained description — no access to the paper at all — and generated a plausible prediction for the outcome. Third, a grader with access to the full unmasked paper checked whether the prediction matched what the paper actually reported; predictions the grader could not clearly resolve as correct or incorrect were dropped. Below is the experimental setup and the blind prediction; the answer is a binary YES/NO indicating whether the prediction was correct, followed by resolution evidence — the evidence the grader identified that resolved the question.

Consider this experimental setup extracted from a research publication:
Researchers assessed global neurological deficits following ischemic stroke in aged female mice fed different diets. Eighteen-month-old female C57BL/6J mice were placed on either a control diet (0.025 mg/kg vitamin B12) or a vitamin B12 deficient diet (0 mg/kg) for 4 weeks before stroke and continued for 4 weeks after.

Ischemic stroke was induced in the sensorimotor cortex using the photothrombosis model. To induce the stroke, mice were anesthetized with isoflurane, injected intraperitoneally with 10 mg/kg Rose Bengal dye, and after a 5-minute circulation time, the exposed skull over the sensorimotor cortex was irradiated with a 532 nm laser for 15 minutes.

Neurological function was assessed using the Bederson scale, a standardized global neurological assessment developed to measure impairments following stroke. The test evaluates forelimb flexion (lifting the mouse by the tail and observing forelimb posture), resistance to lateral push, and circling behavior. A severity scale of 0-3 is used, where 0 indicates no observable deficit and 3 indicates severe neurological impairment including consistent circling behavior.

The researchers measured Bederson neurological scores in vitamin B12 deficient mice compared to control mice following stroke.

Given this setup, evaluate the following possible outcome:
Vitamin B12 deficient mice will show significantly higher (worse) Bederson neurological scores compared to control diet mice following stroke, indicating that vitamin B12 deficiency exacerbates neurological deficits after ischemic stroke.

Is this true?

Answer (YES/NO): NO